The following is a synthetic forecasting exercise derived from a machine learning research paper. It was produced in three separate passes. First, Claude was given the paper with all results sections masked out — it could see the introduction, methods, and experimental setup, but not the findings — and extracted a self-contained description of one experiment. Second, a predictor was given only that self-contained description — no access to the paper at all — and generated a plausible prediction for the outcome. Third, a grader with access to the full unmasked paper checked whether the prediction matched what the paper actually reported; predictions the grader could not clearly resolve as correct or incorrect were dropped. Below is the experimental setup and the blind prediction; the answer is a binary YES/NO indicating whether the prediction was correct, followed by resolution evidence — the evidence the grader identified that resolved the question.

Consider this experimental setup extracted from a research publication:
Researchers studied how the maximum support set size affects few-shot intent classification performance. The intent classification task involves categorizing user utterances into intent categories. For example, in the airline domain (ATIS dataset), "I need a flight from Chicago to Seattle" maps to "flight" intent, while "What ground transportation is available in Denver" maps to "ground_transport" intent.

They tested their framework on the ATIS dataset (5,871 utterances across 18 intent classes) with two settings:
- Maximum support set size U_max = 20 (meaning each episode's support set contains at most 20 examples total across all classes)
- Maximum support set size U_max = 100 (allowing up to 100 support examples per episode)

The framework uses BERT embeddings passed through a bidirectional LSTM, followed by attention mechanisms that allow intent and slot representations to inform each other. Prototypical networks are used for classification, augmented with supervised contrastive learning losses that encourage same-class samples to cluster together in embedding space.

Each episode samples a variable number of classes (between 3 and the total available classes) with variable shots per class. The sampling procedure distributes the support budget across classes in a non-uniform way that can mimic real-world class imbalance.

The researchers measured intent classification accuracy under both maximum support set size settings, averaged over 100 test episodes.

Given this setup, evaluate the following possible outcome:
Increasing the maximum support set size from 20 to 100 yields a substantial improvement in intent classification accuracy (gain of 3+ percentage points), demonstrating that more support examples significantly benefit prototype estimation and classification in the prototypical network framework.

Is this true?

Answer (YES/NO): YES